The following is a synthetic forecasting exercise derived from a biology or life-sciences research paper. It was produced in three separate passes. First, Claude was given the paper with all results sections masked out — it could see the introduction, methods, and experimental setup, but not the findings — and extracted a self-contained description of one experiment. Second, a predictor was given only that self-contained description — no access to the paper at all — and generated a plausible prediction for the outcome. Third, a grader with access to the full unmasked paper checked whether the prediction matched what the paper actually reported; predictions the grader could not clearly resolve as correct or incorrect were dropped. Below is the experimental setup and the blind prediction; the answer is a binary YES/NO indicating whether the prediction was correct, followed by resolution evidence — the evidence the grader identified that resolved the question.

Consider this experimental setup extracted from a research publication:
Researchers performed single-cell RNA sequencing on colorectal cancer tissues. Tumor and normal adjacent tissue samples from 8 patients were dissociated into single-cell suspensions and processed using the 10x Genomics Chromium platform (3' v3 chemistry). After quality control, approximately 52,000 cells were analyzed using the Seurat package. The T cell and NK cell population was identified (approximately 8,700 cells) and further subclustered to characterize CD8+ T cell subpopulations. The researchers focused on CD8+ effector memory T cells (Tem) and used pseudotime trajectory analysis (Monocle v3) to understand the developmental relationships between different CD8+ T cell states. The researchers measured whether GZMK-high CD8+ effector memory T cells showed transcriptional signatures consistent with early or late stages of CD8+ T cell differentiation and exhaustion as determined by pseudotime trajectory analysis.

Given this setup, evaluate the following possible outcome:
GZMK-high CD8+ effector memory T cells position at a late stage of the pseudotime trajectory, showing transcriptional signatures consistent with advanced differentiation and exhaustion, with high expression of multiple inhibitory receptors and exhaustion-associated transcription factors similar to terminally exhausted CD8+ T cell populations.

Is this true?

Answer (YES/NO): NO